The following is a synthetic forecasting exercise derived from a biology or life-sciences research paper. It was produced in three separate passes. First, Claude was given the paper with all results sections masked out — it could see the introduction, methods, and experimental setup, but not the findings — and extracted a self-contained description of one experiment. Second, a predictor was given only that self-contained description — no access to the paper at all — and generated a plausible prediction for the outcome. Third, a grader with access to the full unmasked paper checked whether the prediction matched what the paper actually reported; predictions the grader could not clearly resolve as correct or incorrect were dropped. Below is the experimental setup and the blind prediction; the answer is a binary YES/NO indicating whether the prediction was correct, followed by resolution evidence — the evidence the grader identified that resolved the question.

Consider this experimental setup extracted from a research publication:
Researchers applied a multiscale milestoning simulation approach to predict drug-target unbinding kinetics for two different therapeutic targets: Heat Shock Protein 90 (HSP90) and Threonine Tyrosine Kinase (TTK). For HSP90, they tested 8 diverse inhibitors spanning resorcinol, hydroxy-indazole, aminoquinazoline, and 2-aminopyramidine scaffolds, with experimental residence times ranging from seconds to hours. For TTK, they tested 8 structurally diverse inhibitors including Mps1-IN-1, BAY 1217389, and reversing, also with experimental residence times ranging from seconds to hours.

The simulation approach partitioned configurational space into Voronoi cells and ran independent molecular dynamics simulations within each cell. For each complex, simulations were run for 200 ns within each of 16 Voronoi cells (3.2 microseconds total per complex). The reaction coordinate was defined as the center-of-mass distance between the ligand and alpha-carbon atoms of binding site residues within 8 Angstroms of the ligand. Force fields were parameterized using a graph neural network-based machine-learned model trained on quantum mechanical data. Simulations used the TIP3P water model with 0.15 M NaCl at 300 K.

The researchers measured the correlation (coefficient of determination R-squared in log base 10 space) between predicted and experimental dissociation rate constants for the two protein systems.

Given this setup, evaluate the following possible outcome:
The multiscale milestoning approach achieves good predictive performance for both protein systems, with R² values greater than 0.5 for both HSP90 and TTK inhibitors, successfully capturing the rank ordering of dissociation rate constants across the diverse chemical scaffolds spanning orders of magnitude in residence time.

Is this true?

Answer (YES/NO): YES